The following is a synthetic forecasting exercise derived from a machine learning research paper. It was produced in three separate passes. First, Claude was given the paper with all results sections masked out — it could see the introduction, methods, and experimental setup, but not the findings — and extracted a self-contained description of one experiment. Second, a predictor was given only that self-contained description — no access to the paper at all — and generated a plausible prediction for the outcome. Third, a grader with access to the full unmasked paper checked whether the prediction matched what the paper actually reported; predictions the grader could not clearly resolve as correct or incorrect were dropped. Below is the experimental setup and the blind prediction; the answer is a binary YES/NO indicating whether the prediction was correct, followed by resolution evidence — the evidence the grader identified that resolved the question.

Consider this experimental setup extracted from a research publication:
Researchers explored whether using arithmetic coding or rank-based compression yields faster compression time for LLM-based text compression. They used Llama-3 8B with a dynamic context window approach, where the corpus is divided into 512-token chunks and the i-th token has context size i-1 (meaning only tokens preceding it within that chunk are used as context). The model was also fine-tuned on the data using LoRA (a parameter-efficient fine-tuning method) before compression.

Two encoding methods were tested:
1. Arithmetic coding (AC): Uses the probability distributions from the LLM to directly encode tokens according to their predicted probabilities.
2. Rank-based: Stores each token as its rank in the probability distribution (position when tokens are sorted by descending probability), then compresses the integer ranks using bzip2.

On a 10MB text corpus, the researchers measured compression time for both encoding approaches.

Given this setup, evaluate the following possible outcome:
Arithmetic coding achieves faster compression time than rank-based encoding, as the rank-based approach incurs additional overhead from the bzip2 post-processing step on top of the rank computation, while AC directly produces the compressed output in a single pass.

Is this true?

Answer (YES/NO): NO